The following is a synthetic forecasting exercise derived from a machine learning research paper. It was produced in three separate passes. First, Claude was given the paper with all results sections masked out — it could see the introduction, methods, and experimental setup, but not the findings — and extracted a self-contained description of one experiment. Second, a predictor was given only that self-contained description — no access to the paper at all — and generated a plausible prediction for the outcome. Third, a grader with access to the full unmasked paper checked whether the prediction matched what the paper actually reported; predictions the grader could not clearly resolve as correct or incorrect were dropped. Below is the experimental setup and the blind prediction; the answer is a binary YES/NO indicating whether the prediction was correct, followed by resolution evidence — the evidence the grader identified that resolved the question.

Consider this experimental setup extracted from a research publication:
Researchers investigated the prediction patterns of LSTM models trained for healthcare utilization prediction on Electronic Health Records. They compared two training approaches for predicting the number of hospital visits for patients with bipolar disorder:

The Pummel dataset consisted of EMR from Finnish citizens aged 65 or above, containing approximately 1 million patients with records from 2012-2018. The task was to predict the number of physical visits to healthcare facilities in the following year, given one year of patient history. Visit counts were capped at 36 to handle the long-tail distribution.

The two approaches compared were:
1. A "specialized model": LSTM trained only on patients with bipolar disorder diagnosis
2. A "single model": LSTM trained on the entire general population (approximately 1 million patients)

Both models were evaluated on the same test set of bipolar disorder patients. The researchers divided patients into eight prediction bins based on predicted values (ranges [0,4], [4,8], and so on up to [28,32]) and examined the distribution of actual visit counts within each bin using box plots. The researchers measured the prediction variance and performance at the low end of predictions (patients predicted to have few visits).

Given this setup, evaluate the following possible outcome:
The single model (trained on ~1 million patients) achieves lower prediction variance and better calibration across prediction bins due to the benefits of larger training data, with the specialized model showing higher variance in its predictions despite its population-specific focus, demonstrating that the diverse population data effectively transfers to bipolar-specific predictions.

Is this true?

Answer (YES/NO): NO